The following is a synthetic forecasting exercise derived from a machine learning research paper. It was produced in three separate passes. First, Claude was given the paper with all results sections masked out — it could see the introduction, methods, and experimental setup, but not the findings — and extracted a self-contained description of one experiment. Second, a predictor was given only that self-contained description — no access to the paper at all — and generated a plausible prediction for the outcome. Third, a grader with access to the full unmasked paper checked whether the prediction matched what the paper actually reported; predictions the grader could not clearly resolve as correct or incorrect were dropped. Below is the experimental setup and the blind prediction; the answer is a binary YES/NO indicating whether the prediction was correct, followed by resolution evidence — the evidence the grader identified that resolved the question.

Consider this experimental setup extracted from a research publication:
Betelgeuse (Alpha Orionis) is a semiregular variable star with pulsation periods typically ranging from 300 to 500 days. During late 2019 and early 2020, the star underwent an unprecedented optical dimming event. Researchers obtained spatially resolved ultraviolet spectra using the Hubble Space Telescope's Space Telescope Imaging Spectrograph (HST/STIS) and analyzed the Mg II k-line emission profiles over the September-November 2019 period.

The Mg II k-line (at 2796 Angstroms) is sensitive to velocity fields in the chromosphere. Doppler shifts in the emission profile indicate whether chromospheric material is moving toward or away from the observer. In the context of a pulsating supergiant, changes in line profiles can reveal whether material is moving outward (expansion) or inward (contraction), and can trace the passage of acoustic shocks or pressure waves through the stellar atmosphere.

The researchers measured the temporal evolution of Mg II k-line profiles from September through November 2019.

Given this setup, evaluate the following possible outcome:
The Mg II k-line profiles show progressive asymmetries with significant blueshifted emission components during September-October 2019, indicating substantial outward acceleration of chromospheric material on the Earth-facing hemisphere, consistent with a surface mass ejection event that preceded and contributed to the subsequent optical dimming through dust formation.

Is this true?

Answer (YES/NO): YES